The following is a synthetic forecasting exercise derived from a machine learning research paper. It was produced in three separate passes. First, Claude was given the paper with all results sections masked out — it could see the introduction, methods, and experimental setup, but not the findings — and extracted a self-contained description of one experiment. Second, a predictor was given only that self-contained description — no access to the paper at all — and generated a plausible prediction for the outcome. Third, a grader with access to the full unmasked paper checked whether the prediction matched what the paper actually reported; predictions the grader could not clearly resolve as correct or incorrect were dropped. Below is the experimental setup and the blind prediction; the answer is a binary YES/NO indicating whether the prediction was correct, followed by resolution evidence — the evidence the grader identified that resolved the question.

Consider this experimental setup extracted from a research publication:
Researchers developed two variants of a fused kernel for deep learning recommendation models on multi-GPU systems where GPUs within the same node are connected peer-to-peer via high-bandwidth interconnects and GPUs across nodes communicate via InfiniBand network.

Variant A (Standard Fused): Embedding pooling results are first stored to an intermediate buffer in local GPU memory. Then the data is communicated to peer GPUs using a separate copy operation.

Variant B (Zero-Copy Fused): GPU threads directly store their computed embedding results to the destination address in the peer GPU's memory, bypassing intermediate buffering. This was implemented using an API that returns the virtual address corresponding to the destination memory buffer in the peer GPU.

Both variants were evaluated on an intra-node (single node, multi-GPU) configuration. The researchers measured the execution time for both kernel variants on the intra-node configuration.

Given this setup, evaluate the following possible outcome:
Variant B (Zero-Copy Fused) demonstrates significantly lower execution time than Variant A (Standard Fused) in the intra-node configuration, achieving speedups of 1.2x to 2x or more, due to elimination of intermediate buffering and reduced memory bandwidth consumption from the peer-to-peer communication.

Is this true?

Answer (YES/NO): NO